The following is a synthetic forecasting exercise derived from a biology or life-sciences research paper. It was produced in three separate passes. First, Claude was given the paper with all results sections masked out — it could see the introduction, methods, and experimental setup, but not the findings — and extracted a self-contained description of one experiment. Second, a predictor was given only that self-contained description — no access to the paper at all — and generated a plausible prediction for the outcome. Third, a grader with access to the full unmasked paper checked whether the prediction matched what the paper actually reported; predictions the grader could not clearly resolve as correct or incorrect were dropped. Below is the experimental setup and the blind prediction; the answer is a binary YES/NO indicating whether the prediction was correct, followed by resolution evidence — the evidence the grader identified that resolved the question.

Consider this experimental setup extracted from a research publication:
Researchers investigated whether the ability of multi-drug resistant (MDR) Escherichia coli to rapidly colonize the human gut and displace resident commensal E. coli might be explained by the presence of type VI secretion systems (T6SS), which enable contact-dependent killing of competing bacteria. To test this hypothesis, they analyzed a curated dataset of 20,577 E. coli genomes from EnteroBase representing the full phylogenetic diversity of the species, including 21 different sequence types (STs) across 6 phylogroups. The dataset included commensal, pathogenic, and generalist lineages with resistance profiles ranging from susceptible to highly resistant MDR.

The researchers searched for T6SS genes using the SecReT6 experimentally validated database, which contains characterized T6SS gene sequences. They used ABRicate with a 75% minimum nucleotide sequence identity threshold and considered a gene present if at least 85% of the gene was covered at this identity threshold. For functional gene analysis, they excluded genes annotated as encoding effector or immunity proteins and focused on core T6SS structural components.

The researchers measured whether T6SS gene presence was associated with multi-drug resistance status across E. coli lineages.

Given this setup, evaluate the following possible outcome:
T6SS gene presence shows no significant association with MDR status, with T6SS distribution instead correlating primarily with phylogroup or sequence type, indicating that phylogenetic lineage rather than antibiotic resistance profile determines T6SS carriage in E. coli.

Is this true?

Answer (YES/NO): NO